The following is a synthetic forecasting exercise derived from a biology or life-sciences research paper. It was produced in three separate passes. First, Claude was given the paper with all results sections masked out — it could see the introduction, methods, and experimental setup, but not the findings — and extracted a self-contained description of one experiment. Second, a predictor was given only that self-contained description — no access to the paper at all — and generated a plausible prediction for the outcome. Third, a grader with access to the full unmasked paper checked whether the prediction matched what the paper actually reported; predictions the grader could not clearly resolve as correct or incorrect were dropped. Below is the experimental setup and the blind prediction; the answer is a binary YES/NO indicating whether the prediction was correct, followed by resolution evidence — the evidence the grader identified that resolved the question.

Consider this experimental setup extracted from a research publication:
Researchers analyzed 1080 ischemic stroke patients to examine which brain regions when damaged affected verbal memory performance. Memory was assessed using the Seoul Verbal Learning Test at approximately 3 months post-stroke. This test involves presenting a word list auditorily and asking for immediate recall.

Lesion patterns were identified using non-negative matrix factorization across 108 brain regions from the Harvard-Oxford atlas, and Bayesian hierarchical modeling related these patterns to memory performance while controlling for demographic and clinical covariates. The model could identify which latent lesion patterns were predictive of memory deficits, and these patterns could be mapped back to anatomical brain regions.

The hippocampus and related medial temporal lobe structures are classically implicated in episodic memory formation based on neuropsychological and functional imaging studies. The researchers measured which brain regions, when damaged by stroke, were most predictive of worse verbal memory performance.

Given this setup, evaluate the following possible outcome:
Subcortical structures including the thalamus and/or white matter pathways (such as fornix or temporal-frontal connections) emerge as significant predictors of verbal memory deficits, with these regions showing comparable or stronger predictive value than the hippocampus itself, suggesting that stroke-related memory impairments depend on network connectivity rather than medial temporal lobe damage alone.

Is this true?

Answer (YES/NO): NO